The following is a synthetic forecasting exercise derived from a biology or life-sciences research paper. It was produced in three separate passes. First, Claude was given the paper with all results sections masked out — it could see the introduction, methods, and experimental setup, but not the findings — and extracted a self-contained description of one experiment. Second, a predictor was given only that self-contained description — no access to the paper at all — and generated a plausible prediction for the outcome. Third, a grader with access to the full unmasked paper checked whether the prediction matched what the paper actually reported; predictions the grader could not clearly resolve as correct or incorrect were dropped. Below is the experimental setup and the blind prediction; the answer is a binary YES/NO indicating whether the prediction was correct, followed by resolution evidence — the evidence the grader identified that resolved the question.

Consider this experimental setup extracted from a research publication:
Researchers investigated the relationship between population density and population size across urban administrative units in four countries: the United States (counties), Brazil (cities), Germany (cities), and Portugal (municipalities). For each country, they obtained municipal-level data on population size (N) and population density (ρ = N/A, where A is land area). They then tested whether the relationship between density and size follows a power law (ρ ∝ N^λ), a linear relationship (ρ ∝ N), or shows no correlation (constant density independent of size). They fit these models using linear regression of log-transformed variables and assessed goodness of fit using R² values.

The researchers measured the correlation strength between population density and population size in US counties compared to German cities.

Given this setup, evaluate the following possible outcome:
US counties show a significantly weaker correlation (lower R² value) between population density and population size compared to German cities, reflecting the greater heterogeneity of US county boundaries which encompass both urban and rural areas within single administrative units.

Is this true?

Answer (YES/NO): NO